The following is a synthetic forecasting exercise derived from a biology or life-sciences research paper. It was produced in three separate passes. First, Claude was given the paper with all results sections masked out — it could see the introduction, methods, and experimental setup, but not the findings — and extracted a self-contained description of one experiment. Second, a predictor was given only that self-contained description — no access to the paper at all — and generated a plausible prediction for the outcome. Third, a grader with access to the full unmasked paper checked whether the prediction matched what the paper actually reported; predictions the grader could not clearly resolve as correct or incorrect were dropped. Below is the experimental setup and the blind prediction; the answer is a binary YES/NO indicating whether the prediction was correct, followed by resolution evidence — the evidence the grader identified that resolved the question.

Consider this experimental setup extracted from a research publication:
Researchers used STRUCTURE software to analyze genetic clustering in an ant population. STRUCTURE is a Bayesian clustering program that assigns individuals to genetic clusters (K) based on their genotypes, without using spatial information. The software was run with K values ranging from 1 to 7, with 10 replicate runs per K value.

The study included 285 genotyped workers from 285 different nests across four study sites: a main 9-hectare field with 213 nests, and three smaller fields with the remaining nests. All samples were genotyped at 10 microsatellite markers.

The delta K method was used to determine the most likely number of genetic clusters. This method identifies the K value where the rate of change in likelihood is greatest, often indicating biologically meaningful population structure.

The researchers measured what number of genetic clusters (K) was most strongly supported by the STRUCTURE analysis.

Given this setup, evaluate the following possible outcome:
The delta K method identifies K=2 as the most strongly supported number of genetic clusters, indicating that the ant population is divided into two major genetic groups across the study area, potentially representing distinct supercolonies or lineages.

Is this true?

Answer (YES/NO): NO